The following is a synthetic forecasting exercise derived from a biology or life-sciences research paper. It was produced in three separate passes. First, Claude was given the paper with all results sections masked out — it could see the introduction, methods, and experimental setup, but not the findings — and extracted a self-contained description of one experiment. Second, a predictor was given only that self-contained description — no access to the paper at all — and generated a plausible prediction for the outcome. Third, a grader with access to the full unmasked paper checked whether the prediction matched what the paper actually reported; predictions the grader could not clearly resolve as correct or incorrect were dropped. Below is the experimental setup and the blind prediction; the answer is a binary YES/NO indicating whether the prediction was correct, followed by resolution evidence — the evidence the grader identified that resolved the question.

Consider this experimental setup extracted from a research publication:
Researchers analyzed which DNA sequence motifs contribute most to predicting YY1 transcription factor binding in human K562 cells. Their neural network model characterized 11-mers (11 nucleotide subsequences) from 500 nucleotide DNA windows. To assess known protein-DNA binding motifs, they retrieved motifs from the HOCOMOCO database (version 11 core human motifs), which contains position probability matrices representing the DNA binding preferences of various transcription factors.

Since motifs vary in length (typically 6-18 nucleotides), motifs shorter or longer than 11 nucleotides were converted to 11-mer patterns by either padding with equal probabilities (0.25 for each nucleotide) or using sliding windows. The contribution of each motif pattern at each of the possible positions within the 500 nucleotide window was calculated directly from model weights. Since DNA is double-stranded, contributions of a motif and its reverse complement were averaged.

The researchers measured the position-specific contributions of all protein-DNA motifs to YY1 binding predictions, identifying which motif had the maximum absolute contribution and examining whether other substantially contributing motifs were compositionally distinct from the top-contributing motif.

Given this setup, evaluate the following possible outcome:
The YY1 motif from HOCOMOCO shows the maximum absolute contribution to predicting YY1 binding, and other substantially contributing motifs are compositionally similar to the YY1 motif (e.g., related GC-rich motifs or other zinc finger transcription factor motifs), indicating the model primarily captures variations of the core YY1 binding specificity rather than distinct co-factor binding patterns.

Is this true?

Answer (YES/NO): YES